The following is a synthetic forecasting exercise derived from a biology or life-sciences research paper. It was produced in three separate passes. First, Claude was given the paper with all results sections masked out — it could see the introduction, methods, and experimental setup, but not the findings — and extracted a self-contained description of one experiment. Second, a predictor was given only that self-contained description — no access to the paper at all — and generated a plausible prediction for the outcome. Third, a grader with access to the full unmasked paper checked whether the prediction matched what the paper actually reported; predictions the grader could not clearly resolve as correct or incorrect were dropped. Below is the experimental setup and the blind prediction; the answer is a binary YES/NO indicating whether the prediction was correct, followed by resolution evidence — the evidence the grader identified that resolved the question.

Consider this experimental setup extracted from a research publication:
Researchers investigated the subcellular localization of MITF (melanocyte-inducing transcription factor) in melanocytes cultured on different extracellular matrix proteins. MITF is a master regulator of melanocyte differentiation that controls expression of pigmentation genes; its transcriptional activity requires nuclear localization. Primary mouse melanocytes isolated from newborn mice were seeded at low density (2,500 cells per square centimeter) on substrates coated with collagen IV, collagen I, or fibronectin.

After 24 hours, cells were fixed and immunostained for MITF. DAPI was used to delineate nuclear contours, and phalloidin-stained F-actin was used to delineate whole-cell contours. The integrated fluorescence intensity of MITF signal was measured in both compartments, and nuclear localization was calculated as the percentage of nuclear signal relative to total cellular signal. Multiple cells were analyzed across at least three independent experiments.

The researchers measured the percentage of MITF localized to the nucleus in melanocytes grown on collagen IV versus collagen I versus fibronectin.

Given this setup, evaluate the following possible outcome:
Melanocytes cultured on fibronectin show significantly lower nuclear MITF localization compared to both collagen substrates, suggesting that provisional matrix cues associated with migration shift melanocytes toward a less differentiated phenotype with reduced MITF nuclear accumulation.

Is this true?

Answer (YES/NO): NO